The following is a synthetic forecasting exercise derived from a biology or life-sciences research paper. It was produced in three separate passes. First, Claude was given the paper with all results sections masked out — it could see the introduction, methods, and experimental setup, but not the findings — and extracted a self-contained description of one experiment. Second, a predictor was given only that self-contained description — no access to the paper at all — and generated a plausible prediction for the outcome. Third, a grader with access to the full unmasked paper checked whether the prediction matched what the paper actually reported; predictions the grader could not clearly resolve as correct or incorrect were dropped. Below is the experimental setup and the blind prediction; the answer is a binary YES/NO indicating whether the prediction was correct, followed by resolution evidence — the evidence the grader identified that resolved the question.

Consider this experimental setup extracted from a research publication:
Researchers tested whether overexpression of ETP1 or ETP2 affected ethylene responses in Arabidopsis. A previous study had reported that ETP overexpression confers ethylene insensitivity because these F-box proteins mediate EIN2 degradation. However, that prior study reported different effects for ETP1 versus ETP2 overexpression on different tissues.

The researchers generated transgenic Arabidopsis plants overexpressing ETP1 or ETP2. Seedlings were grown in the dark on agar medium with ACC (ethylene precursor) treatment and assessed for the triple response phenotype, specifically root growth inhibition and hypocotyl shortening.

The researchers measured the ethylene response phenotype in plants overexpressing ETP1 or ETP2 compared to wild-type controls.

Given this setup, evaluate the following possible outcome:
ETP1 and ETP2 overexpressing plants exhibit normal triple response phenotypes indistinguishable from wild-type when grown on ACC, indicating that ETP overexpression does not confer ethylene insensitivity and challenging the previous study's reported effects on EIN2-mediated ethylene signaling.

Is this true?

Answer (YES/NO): YES